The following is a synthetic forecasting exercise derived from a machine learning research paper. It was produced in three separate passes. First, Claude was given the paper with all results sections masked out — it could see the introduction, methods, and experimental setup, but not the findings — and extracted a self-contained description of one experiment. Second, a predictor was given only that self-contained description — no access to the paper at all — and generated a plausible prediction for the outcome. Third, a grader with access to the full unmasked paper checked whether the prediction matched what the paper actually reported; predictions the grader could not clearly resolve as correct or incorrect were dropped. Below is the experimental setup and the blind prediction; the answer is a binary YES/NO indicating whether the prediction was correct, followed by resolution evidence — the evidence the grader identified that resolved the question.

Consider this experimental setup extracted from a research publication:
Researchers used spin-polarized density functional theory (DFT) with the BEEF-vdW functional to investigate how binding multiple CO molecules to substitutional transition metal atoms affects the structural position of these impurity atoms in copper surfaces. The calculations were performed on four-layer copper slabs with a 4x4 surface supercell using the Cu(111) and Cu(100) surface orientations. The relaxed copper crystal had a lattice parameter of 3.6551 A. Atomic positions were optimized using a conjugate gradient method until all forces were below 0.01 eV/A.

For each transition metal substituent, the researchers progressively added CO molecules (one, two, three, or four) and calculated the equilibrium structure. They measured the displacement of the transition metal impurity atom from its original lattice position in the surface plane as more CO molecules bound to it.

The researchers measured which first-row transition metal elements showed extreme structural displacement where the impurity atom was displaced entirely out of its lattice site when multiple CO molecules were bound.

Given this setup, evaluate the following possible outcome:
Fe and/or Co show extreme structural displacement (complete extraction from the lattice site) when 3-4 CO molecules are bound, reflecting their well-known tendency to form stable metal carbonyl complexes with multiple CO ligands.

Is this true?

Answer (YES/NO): YES